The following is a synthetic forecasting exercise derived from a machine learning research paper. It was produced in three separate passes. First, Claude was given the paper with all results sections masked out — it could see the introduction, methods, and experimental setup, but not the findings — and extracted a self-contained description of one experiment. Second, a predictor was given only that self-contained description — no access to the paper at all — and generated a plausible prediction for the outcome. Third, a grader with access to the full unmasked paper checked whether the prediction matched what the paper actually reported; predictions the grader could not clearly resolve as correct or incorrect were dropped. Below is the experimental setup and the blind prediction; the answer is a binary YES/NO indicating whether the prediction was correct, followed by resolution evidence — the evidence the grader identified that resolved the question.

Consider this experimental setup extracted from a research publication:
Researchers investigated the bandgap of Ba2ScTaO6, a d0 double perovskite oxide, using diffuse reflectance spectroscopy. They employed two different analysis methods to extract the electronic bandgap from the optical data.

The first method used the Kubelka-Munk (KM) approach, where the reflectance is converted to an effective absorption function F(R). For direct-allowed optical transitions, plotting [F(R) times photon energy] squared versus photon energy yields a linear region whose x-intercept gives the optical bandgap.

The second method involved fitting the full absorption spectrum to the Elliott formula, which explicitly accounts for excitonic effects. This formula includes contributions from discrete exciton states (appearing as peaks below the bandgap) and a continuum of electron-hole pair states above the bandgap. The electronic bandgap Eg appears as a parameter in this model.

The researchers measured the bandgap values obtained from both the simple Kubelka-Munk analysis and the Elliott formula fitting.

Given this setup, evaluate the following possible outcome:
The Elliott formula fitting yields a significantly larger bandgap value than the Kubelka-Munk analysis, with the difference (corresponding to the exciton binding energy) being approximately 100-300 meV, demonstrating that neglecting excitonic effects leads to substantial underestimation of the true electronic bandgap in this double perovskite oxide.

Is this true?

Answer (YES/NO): NO